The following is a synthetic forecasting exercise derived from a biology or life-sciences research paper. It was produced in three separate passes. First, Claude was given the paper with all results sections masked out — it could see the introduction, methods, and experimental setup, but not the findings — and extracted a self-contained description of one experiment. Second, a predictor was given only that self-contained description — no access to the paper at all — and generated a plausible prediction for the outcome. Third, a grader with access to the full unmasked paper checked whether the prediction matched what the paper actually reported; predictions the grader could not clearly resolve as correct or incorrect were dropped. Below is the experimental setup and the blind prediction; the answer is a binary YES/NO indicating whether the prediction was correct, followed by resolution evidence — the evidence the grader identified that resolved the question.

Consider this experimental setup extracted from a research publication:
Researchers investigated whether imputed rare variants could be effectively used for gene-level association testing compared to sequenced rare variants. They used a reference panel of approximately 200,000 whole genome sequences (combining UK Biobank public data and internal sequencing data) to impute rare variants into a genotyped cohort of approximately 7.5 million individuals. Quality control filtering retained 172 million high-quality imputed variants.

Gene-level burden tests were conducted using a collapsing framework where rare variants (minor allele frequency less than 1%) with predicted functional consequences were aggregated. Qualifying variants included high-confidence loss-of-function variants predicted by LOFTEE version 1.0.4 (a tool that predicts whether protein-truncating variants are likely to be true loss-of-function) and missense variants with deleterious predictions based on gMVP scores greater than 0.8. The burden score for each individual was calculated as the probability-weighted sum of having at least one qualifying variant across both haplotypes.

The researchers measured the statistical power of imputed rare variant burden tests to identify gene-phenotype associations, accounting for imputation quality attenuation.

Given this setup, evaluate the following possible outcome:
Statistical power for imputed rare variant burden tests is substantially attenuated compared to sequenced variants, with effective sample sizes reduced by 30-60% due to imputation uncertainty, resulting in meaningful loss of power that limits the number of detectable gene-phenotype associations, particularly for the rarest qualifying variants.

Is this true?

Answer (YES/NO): NO